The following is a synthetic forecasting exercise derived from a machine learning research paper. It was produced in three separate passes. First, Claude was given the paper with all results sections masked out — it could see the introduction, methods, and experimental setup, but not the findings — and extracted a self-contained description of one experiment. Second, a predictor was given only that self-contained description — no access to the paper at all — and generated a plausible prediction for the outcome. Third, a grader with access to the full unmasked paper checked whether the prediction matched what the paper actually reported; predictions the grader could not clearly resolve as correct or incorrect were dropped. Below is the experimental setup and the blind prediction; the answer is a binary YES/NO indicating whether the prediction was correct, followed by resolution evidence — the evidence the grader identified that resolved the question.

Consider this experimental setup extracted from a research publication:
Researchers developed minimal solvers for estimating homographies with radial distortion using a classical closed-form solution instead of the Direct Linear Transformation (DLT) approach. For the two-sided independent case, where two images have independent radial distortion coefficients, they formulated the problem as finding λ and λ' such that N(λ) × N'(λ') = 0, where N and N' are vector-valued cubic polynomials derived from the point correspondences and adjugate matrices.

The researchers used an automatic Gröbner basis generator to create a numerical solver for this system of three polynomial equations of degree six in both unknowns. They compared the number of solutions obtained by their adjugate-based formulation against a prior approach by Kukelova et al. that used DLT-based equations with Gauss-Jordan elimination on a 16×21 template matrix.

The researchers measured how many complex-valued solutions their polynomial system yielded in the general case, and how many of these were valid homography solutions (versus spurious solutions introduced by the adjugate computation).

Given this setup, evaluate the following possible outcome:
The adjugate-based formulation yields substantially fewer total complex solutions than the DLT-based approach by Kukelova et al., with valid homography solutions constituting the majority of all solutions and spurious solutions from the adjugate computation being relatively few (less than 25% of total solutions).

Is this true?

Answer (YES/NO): NO